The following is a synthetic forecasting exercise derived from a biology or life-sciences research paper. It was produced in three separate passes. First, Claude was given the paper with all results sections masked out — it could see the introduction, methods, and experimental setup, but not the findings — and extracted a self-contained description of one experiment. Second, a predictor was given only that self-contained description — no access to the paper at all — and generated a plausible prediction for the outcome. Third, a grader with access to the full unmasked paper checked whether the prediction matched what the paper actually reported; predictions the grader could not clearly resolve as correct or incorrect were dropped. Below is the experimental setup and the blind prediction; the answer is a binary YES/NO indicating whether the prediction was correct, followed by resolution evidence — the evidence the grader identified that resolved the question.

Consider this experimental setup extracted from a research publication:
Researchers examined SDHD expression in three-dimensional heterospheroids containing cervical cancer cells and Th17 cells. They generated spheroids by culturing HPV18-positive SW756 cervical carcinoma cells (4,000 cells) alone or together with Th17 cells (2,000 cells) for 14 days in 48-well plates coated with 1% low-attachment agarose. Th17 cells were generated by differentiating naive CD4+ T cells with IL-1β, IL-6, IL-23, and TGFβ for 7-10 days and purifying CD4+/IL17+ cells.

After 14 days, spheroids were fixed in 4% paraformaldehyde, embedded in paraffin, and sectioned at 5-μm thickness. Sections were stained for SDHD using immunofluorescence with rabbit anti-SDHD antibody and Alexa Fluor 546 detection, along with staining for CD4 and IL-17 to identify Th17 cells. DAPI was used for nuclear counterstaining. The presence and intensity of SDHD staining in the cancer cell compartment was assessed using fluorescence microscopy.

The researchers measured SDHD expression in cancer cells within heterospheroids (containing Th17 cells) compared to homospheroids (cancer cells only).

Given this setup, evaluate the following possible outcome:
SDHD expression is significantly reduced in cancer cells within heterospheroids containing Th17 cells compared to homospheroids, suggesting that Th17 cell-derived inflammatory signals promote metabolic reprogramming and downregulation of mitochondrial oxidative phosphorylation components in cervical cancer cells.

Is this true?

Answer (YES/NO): YES